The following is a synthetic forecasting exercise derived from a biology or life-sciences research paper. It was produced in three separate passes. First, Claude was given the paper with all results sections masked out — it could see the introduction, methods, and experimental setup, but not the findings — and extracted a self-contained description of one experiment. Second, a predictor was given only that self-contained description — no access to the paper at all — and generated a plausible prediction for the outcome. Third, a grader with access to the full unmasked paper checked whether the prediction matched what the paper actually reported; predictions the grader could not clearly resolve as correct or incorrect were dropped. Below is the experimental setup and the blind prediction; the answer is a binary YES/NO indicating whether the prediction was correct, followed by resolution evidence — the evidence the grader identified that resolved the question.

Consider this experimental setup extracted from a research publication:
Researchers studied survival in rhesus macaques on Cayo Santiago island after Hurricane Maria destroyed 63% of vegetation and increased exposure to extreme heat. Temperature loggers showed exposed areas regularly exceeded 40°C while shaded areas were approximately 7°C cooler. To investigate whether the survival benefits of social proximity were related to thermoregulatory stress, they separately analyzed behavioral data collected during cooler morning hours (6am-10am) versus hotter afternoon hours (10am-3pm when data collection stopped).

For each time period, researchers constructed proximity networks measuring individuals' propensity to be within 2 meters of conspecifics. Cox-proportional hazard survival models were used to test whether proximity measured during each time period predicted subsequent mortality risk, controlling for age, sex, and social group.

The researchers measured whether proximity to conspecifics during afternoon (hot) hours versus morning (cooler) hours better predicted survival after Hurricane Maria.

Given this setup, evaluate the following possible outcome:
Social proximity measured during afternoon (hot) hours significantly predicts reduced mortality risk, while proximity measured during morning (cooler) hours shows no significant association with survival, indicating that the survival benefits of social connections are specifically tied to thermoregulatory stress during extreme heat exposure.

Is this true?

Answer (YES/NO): YES